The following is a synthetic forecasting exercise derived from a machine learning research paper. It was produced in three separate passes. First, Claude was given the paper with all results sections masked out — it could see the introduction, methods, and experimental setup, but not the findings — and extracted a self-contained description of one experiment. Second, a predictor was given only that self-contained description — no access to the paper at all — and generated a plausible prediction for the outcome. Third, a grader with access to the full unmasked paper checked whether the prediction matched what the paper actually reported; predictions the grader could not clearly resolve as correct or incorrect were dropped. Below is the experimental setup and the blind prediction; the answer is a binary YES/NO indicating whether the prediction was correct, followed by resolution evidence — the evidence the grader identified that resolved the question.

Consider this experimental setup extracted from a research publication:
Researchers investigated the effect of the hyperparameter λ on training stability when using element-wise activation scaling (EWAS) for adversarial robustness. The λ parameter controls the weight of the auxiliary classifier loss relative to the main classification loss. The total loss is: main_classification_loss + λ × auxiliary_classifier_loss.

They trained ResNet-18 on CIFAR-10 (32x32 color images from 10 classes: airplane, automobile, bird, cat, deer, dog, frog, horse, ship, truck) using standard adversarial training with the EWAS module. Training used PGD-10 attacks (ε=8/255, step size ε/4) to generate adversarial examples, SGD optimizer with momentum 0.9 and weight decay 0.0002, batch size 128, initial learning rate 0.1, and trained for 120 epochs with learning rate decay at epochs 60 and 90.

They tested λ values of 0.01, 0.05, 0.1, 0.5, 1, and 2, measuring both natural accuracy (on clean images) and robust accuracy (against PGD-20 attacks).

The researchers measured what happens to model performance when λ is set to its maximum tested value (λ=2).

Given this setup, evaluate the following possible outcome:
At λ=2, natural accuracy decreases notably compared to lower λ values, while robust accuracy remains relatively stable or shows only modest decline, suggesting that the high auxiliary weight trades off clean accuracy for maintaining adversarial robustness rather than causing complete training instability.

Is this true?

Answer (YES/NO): NO